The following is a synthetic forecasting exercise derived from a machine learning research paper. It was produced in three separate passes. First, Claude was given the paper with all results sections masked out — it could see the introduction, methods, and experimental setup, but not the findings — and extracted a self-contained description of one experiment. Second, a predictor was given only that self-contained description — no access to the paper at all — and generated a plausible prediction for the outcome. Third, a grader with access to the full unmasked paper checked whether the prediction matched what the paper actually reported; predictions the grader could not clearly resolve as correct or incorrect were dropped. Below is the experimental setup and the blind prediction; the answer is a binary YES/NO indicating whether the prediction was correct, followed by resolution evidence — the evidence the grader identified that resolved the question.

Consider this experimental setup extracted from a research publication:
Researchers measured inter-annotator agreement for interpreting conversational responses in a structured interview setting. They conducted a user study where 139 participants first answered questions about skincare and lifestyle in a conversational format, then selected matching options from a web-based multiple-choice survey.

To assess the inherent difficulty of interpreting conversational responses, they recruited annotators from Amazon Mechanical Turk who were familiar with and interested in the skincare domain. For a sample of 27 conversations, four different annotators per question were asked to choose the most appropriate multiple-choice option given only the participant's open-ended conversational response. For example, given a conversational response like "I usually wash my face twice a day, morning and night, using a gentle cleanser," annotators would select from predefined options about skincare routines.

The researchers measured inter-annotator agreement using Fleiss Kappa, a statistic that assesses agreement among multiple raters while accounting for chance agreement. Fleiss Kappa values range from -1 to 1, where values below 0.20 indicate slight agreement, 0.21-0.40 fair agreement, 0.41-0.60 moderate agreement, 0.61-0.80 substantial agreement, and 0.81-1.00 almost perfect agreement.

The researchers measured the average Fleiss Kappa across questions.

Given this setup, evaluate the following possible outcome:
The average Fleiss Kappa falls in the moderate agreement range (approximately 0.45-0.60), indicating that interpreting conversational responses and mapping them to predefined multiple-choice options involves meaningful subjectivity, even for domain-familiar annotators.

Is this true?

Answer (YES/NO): YES